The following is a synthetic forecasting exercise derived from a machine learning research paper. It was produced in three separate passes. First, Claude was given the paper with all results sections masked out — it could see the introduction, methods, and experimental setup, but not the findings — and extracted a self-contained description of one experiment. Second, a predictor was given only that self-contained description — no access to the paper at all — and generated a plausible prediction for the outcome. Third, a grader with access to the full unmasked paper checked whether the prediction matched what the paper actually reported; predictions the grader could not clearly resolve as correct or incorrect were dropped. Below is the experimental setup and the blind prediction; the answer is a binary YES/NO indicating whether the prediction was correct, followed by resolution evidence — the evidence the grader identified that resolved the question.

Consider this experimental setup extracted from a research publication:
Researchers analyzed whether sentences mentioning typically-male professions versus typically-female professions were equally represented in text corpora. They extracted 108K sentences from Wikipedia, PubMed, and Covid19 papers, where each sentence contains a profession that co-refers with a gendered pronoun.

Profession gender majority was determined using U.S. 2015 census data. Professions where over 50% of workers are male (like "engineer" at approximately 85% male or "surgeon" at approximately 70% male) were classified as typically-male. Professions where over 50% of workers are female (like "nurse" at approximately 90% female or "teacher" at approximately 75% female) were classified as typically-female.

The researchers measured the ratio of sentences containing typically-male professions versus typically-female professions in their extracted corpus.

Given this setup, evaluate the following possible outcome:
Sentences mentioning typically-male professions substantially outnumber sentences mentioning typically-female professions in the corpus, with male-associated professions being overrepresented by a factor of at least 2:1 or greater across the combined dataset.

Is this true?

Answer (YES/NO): YES